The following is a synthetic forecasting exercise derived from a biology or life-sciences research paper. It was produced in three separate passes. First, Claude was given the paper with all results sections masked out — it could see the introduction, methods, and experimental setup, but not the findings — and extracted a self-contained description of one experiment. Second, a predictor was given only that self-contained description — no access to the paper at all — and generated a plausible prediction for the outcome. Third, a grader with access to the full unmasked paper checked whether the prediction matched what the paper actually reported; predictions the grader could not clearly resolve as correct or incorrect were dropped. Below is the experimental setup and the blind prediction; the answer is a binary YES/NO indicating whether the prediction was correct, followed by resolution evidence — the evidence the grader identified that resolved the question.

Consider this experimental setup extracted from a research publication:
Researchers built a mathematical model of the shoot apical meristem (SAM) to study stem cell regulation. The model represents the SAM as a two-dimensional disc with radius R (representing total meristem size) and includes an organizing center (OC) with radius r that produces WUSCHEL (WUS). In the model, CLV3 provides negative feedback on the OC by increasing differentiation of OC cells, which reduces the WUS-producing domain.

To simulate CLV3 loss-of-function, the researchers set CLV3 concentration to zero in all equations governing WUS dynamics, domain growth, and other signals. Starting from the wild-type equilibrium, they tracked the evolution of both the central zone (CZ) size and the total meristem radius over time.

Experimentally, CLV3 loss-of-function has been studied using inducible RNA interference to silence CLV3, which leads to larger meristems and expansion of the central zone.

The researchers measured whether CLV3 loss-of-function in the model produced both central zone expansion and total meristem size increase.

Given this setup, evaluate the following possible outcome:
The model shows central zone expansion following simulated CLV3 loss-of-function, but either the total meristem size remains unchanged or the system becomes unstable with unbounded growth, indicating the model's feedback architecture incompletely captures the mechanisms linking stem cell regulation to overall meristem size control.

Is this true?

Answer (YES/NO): YES